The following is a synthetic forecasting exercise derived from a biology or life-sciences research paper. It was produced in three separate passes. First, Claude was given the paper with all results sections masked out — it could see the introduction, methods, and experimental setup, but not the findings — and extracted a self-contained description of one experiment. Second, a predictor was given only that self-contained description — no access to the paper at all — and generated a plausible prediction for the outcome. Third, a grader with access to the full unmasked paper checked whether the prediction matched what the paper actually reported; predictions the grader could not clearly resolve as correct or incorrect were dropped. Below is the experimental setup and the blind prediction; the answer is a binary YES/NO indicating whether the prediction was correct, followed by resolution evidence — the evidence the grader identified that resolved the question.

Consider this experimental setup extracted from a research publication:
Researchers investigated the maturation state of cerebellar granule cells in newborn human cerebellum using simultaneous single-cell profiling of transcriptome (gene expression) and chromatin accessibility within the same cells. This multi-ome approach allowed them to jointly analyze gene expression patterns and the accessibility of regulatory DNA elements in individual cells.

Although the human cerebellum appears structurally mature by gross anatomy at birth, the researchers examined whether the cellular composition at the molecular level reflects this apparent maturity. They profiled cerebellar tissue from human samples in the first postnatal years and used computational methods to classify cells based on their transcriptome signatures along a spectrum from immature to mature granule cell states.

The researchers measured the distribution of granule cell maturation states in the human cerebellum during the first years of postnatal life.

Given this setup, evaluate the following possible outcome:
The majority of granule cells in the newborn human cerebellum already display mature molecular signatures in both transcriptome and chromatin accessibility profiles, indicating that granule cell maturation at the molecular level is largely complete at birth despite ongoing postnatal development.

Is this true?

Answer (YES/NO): NO